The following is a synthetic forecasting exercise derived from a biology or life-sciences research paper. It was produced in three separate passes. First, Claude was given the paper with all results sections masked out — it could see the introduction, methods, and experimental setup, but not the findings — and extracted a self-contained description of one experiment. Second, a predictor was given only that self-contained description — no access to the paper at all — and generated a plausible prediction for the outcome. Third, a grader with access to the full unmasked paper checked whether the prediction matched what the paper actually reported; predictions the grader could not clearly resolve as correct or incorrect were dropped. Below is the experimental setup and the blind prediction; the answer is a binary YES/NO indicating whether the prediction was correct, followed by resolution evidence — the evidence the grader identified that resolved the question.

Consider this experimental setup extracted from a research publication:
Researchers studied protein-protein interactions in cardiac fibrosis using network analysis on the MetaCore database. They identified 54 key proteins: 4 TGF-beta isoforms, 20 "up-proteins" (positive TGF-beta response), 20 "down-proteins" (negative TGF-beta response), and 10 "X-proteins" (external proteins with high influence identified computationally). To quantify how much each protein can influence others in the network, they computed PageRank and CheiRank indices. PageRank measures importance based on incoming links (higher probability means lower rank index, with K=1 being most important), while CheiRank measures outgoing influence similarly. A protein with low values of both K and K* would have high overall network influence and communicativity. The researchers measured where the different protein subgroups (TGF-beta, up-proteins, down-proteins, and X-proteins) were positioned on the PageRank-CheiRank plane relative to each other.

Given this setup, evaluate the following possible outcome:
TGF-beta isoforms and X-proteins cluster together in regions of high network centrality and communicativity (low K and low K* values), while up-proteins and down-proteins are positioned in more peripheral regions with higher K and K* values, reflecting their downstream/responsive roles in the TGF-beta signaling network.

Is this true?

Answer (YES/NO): NO